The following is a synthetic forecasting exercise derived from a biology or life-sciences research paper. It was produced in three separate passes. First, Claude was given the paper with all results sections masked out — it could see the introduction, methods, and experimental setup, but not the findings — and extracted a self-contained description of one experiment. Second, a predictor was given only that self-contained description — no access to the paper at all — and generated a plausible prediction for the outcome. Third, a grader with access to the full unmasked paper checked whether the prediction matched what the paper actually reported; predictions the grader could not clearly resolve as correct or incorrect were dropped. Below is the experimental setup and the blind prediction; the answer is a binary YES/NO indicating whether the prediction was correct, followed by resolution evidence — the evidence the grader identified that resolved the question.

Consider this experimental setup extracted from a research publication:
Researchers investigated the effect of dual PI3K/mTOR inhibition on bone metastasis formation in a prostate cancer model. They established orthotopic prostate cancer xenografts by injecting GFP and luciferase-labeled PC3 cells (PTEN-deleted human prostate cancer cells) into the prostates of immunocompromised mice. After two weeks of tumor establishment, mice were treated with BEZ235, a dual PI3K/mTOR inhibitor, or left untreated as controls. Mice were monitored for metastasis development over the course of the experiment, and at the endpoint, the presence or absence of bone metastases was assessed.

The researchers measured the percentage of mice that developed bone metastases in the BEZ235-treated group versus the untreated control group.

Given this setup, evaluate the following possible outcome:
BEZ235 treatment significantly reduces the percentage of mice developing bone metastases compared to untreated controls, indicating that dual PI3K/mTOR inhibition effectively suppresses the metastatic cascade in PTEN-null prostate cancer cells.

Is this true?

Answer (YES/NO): YES